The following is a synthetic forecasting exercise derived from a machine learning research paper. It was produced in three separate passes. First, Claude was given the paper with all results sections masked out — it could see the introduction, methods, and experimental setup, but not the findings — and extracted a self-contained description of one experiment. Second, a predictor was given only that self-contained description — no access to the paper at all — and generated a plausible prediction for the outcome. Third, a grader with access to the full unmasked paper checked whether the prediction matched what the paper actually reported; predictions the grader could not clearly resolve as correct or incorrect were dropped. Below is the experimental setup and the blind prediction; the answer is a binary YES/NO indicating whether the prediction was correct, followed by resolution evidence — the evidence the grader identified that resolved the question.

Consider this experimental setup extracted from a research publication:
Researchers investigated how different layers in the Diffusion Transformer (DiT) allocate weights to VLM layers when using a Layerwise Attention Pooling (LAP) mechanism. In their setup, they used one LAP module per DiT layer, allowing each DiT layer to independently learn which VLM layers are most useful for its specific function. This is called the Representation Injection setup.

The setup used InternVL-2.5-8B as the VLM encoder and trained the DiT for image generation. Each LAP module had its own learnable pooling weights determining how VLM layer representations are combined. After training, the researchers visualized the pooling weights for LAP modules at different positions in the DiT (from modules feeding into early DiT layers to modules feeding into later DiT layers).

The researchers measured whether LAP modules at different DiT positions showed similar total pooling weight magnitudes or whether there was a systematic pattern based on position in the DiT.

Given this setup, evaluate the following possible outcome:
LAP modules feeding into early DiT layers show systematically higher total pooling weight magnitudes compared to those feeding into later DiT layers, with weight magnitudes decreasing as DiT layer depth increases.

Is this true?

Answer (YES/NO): YES